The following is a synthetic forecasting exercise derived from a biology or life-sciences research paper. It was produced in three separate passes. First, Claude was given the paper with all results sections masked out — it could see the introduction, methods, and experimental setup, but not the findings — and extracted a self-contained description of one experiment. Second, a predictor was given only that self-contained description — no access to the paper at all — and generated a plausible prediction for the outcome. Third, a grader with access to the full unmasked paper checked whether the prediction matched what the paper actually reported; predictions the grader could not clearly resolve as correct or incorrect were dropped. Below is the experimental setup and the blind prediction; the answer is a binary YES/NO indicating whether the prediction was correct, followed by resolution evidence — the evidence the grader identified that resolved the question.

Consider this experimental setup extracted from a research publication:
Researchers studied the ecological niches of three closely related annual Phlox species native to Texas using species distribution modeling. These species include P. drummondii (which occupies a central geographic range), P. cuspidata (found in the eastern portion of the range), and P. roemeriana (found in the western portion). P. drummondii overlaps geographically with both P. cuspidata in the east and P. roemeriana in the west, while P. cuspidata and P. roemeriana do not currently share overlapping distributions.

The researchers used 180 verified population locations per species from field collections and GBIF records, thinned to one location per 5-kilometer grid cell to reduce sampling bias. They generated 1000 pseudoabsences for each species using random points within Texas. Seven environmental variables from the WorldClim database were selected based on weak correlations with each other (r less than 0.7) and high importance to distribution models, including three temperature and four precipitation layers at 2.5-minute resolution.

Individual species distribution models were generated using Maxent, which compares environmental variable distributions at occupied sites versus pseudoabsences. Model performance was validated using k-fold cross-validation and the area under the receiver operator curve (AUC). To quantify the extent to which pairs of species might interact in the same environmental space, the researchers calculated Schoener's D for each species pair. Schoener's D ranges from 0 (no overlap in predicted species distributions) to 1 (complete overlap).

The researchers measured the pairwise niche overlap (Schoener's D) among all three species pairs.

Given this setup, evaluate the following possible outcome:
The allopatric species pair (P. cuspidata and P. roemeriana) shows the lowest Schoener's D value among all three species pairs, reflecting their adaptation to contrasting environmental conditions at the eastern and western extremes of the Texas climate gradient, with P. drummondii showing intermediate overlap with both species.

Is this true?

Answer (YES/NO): NO